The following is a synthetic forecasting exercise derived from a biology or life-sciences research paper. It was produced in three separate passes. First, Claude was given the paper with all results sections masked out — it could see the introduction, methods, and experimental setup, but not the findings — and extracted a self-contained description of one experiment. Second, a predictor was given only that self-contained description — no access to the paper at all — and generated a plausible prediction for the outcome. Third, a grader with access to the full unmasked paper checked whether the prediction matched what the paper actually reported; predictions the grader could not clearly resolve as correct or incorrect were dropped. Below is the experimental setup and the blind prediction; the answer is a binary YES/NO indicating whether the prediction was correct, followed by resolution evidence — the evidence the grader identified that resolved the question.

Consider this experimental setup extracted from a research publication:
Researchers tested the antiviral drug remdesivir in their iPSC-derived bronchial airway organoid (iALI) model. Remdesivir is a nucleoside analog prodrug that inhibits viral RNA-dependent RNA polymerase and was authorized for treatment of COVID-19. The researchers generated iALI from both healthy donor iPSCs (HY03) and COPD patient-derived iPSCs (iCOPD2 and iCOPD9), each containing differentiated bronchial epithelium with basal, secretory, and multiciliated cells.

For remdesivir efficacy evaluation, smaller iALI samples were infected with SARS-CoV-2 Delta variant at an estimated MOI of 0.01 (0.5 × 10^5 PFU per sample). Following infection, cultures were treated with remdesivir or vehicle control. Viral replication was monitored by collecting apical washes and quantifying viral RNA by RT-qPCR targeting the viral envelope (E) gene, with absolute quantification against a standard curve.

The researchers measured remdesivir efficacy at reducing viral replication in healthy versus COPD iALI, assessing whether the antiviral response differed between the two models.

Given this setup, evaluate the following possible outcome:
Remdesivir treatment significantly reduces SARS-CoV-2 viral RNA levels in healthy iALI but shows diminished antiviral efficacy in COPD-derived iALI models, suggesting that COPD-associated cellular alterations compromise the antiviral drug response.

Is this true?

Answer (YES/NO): YES